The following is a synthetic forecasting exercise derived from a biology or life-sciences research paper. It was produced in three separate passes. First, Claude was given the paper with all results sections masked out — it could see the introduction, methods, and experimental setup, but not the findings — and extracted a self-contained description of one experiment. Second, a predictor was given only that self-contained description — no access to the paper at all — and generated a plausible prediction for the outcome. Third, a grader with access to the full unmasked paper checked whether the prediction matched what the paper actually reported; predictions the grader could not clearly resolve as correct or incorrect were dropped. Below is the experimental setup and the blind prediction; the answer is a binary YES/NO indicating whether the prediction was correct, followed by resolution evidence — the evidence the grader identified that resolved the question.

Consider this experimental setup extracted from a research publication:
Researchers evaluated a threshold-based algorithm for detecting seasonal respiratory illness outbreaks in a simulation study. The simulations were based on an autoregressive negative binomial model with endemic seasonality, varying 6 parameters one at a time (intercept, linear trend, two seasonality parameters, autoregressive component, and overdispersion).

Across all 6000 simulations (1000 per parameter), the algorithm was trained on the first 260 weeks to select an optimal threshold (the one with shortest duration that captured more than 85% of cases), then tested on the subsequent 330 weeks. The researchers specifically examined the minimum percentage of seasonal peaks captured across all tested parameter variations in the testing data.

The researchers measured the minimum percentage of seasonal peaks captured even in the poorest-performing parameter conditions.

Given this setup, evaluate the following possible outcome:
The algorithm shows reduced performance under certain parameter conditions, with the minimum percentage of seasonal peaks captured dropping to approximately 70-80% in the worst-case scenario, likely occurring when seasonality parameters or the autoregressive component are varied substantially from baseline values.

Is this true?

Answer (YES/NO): NO